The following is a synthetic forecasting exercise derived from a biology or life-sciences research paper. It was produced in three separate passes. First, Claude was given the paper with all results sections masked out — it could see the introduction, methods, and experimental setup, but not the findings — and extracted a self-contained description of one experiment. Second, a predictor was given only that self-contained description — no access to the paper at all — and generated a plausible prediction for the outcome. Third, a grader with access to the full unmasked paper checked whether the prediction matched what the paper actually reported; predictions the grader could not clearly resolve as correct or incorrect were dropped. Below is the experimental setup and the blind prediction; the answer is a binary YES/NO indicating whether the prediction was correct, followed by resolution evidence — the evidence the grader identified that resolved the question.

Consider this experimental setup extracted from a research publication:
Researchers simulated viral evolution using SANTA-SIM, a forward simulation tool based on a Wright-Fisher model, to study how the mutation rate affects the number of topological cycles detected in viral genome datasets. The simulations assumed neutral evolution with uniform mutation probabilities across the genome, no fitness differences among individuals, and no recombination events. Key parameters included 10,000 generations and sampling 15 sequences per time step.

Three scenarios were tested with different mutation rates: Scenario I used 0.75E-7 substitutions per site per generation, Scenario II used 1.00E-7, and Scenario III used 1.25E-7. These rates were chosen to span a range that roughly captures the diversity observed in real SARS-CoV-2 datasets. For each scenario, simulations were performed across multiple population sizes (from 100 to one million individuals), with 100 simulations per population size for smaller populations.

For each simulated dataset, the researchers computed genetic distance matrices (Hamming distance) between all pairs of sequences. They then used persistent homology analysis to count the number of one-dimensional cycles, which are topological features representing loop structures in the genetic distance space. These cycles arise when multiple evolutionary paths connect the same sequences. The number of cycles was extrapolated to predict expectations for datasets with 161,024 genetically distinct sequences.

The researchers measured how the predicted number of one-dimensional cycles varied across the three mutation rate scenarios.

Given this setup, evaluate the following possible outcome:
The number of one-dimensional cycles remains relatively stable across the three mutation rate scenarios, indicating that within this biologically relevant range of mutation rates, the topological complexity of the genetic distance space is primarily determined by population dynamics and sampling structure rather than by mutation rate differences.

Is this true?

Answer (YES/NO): NO